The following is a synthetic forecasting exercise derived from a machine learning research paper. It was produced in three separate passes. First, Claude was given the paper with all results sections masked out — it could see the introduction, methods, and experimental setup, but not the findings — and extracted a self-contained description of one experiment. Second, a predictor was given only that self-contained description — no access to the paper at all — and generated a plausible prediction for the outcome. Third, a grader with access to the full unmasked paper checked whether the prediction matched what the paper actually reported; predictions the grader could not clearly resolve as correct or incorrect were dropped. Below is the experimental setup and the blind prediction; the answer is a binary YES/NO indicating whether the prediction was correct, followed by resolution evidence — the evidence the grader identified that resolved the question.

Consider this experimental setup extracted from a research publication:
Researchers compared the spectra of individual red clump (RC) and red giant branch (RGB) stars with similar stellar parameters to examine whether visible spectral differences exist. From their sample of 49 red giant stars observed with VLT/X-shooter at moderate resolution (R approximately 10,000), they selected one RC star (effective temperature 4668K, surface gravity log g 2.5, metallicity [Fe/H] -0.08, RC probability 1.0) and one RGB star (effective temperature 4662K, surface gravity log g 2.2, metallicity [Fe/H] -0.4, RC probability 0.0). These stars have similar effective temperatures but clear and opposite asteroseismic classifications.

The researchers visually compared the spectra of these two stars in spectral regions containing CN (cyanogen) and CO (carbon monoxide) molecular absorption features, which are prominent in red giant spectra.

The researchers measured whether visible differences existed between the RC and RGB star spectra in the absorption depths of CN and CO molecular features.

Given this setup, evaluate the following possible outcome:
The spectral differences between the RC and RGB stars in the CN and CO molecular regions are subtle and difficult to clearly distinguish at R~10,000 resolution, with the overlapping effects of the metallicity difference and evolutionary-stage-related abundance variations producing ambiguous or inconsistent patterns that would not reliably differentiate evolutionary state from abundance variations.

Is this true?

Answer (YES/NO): NO